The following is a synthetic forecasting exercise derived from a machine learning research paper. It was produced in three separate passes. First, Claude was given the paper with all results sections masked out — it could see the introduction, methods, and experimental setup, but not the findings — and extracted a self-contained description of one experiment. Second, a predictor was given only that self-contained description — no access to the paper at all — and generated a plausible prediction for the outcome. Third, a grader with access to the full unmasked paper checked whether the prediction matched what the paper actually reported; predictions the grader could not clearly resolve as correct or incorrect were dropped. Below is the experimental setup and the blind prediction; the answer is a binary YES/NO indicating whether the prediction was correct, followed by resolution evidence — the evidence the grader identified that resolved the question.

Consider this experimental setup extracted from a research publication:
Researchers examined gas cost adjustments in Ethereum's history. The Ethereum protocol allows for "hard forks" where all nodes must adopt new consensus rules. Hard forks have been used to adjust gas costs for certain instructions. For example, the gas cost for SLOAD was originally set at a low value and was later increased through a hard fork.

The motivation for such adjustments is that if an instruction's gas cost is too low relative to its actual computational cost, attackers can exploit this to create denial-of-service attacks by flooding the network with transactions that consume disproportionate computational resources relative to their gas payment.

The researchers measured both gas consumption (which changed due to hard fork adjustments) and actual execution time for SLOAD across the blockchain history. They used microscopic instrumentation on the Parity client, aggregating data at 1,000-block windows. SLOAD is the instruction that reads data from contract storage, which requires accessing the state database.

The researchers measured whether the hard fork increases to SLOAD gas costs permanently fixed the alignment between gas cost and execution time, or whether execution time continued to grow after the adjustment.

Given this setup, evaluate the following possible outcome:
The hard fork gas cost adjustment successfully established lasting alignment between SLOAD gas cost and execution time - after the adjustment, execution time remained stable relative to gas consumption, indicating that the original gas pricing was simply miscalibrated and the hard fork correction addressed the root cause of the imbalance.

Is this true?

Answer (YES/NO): NO